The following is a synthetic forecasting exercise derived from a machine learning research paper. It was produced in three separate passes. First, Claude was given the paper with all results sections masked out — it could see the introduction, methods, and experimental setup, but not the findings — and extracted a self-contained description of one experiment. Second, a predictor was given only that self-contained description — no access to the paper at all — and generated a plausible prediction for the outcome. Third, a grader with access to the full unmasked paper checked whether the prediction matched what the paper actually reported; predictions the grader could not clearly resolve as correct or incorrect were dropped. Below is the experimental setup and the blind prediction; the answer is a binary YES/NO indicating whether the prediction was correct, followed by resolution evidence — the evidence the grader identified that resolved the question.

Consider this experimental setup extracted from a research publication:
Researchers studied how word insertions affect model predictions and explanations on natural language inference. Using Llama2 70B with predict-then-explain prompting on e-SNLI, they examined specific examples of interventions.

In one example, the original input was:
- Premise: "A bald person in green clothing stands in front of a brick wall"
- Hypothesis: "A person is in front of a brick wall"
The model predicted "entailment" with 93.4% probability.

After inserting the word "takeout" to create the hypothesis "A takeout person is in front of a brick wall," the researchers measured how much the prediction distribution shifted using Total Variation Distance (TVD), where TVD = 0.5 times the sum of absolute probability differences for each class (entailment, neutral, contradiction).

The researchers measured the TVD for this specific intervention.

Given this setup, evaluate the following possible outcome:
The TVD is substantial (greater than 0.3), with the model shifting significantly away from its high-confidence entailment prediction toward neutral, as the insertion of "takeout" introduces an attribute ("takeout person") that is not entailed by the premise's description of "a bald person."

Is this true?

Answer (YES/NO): YES